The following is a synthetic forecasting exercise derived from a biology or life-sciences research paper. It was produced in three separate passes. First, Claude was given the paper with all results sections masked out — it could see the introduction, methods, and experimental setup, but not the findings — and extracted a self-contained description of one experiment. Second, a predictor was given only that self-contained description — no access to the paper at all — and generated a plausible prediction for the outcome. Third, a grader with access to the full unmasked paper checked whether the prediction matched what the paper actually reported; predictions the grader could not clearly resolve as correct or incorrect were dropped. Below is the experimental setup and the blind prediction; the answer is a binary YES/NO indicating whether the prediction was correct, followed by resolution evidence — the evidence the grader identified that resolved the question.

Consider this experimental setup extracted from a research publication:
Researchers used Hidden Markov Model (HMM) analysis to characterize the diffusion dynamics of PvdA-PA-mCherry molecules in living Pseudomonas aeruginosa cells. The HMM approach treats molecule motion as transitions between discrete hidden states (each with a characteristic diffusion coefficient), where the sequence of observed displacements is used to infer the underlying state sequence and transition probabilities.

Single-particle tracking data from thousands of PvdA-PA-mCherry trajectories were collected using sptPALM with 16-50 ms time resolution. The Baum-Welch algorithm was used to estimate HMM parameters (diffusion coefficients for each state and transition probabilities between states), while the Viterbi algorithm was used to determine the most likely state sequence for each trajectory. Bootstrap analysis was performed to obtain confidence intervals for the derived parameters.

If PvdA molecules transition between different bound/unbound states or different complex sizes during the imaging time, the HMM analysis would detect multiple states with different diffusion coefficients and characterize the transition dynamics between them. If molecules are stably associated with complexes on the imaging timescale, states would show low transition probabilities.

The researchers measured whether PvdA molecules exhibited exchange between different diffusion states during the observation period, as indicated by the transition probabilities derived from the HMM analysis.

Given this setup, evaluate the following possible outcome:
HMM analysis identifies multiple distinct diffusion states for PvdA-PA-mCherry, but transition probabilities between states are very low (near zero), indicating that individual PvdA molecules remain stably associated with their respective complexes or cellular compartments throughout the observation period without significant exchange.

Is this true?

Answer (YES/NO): NO